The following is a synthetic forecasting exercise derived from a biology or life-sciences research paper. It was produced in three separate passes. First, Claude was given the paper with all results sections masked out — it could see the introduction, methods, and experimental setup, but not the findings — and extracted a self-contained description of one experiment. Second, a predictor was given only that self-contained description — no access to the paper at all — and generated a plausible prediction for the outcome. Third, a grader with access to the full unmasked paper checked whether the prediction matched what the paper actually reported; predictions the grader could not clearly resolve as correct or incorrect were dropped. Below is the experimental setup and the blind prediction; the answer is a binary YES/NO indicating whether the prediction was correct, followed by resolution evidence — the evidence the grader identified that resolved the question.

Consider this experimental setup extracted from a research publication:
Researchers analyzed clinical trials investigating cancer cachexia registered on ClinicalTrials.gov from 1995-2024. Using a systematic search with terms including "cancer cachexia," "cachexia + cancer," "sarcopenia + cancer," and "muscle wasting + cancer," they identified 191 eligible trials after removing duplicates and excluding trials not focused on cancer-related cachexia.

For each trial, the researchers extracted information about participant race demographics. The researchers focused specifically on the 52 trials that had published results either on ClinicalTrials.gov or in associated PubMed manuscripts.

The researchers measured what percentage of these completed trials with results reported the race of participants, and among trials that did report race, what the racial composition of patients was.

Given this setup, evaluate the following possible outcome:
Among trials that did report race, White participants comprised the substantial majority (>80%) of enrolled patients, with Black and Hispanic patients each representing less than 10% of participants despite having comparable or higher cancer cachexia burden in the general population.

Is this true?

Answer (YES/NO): YES